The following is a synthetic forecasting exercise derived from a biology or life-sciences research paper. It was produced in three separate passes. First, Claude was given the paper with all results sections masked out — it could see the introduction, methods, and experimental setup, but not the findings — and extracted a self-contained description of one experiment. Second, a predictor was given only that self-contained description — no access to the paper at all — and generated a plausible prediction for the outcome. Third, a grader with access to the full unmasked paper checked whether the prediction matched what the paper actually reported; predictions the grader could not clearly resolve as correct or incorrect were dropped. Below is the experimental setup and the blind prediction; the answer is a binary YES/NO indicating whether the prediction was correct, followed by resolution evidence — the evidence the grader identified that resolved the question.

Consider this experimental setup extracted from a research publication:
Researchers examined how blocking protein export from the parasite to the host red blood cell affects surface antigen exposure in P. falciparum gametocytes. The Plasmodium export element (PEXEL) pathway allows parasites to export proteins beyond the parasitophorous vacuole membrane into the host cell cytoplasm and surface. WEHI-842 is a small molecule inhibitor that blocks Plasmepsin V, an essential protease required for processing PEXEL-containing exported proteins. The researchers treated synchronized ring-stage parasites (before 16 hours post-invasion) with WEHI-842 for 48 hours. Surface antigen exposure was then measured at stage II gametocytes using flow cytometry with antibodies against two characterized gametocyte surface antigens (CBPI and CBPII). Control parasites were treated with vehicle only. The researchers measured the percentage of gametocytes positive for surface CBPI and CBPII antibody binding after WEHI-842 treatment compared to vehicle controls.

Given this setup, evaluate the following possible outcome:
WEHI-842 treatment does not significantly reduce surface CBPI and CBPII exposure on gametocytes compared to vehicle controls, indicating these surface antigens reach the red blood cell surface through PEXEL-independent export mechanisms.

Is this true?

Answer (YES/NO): NO